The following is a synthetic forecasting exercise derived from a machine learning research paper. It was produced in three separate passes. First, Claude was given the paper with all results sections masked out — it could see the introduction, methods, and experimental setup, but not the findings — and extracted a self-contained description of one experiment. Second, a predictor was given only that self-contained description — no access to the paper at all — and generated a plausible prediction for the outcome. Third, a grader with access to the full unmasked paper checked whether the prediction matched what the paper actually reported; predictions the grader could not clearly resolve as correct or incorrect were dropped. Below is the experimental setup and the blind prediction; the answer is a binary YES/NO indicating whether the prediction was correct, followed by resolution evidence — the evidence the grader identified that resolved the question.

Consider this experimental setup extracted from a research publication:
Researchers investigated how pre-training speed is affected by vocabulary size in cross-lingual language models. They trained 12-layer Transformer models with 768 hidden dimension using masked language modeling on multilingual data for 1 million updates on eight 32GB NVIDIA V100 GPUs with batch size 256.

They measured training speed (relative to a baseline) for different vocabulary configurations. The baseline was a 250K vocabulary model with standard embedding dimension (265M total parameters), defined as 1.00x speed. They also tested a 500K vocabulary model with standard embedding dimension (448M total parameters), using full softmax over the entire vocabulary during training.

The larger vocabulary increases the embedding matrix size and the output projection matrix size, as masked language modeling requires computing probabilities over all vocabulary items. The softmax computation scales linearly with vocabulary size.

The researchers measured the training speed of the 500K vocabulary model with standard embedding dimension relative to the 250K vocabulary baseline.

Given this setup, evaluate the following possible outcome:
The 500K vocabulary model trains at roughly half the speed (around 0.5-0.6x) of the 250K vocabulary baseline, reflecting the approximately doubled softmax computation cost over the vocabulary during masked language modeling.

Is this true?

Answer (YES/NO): NO